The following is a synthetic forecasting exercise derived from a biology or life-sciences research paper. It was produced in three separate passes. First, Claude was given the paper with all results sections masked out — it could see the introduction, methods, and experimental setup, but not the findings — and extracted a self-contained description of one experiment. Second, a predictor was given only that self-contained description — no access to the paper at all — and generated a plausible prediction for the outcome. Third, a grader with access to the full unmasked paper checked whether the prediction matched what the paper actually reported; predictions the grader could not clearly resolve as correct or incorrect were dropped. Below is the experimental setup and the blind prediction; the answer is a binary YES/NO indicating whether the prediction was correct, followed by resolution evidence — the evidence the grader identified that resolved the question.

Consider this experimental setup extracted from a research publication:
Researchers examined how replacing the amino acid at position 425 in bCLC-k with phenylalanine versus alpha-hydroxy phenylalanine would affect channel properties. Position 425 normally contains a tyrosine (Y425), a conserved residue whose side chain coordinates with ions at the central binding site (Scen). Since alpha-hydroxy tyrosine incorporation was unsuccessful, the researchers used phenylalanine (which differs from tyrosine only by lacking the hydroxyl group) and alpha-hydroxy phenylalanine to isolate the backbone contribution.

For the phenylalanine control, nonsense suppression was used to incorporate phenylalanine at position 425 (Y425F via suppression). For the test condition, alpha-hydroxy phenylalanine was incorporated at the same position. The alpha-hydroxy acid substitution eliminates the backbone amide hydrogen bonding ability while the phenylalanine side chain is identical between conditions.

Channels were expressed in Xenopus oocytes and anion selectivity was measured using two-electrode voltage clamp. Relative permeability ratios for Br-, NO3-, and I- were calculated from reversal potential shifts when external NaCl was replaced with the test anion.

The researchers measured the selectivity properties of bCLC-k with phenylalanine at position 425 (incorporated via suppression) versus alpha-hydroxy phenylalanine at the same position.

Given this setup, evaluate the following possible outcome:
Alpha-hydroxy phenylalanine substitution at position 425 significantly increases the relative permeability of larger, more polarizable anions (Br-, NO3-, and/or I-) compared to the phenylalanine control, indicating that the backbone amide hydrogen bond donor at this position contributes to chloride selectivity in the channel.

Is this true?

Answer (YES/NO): NO